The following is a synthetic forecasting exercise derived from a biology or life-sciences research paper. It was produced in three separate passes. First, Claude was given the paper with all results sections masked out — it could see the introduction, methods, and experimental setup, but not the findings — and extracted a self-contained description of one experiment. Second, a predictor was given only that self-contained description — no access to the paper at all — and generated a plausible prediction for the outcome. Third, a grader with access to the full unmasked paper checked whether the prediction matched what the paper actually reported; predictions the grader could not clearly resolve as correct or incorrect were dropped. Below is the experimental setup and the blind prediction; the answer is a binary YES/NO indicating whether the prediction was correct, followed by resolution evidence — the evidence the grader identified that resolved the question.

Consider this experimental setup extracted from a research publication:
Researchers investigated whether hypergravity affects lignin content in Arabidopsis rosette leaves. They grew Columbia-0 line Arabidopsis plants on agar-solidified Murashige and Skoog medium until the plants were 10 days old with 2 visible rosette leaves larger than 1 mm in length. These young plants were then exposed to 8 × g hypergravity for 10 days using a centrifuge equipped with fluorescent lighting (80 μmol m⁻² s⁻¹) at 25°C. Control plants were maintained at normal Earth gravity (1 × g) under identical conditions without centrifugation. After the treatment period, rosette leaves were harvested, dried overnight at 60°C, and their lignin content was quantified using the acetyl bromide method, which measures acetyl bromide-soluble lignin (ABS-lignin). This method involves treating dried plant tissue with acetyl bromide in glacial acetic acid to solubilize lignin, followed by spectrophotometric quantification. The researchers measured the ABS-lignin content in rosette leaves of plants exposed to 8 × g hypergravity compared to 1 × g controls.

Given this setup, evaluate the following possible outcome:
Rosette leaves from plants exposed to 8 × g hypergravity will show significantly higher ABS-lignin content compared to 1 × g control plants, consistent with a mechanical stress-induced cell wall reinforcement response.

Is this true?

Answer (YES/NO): YES